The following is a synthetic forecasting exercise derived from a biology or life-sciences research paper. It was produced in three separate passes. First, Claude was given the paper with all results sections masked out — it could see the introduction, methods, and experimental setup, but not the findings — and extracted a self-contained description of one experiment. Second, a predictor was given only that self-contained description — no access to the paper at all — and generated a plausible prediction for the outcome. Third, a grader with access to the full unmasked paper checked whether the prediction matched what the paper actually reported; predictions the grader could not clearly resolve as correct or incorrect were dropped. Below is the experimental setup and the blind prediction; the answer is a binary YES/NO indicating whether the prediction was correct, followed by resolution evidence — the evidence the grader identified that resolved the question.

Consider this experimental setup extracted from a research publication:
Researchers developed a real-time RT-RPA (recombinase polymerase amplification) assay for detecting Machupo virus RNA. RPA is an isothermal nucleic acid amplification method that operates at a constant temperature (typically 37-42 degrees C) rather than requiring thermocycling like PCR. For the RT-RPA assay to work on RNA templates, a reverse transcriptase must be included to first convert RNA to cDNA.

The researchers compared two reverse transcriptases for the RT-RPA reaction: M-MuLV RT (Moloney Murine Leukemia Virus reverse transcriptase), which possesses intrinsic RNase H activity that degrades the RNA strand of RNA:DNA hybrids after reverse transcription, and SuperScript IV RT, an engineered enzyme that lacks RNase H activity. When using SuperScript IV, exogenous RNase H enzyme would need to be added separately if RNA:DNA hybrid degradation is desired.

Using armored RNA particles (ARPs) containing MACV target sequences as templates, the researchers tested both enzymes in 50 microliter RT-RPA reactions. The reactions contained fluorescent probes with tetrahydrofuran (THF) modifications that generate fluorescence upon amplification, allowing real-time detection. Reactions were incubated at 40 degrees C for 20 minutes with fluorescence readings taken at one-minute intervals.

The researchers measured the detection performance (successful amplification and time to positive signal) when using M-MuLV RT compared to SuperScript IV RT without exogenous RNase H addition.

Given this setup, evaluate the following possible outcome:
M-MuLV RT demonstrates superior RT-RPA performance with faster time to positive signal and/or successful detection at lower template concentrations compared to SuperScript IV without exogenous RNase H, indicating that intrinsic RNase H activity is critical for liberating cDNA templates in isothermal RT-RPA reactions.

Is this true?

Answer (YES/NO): YES